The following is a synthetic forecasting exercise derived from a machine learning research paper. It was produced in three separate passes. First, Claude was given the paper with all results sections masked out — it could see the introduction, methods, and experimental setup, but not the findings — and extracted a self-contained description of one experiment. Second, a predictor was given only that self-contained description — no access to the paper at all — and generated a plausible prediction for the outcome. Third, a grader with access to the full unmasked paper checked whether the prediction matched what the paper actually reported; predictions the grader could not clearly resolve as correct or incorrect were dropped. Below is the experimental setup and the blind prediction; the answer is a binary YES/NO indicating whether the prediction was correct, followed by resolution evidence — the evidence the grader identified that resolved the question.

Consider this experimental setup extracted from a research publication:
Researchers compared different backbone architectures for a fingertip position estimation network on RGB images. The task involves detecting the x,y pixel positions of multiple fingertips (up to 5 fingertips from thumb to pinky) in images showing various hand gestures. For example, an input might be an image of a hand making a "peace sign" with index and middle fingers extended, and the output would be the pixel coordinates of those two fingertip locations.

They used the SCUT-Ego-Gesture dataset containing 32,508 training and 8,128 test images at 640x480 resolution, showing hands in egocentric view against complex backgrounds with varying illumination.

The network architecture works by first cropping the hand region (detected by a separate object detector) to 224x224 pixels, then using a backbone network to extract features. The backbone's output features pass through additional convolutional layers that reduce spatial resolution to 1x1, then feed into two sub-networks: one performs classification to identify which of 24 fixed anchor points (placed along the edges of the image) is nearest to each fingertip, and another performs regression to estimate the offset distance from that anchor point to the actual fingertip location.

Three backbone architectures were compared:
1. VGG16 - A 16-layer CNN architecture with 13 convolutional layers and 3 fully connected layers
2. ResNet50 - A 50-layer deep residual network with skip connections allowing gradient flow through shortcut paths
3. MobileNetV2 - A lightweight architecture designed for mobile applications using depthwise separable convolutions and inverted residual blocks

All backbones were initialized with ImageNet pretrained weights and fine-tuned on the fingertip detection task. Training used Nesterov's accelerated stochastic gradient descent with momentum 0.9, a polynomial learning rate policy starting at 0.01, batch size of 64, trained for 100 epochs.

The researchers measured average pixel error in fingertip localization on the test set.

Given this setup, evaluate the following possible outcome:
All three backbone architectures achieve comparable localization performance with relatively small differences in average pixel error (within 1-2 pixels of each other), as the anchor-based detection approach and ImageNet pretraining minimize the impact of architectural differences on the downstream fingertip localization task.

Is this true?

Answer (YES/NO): NO